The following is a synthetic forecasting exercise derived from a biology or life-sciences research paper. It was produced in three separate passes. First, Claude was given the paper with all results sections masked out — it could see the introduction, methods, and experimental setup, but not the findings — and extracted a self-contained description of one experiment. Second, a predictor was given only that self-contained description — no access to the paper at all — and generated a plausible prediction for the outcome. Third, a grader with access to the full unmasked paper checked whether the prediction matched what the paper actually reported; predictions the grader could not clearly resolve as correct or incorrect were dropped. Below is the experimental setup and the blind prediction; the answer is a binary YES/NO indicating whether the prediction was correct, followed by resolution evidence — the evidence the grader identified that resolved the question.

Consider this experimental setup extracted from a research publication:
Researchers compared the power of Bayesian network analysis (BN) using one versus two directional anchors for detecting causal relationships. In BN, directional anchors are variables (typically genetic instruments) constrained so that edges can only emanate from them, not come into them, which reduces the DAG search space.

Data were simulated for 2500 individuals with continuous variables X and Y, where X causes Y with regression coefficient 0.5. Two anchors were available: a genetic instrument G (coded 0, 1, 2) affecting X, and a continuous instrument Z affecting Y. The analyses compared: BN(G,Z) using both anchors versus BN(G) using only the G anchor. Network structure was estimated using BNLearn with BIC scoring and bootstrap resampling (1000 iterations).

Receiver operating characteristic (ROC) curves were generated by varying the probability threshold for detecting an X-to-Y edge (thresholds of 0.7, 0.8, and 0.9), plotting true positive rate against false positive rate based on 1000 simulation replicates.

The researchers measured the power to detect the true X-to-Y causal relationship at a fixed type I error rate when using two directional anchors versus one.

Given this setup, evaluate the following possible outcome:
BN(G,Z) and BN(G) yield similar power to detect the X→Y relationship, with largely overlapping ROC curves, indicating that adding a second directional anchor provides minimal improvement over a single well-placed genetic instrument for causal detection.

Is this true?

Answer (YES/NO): NO